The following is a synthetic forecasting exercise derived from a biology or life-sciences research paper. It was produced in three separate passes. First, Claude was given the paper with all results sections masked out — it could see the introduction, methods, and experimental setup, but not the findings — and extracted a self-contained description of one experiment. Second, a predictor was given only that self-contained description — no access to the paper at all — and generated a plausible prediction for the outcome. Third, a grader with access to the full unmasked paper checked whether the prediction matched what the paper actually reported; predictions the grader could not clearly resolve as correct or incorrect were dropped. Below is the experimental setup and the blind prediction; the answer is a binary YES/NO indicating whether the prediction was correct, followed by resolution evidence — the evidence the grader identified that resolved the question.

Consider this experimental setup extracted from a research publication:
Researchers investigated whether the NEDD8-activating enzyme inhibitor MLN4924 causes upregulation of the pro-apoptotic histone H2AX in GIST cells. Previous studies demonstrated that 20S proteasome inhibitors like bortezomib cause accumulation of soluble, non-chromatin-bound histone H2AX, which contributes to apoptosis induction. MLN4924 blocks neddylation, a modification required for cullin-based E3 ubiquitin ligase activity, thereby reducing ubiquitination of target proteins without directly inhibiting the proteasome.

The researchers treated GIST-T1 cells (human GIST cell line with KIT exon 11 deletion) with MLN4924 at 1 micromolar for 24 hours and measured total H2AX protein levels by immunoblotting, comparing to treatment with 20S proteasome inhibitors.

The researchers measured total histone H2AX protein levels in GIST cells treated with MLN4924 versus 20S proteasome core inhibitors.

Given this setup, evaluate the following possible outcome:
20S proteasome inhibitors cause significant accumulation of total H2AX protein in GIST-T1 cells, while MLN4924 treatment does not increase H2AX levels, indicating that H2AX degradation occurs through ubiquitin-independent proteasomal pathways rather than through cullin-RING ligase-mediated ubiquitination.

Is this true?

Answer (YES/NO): NO